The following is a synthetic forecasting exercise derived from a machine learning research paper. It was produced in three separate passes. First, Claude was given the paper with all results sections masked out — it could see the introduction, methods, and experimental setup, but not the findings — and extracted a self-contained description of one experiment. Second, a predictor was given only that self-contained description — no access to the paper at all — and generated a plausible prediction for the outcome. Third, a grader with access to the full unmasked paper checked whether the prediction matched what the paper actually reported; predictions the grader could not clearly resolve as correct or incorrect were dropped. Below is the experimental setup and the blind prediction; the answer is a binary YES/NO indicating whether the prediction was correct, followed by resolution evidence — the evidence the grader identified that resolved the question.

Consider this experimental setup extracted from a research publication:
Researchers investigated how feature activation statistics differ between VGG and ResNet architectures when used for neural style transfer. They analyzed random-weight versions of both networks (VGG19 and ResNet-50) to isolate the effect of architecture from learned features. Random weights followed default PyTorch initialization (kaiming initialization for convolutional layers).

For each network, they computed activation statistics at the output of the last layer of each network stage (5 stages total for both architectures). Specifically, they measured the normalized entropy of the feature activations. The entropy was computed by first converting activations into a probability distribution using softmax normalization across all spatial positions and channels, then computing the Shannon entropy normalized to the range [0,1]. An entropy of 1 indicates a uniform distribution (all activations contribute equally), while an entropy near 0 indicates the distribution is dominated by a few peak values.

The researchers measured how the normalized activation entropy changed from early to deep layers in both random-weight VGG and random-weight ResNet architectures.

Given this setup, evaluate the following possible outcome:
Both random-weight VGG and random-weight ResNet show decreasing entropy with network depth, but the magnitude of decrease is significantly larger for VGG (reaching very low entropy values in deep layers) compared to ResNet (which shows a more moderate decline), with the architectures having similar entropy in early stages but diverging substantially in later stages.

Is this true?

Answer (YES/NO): NO